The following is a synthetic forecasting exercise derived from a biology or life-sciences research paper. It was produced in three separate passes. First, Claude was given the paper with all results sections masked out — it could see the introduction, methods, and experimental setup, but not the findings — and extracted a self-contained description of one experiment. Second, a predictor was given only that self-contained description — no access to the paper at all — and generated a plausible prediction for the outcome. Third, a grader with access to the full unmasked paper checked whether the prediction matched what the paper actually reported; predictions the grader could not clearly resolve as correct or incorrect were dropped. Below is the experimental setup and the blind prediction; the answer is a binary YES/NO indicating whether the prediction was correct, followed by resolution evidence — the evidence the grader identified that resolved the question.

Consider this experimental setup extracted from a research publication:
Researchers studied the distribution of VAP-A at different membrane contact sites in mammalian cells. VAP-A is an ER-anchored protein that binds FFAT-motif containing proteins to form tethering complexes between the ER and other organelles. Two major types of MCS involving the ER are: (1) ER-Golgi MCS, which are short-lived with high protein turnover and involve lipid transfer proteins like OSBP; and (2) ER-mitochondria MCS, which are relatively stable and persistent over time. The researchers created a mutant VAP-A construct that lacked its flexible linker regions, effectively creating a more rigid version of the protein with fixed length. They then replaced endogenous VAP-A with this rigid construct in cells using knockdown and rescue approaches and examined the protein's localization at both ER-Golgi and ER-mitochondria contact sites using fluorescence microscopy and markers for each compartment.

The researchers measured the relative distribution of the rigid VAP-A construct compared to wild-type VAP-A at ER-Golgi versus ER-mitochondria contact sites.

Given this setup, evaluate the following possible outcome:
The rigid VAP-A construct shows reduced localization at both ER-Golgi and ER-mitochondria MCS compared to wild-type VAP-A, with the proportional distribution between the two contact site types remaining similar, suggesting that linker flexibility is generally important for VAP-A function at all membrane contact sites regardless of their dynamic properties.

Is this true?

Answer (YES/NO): NO